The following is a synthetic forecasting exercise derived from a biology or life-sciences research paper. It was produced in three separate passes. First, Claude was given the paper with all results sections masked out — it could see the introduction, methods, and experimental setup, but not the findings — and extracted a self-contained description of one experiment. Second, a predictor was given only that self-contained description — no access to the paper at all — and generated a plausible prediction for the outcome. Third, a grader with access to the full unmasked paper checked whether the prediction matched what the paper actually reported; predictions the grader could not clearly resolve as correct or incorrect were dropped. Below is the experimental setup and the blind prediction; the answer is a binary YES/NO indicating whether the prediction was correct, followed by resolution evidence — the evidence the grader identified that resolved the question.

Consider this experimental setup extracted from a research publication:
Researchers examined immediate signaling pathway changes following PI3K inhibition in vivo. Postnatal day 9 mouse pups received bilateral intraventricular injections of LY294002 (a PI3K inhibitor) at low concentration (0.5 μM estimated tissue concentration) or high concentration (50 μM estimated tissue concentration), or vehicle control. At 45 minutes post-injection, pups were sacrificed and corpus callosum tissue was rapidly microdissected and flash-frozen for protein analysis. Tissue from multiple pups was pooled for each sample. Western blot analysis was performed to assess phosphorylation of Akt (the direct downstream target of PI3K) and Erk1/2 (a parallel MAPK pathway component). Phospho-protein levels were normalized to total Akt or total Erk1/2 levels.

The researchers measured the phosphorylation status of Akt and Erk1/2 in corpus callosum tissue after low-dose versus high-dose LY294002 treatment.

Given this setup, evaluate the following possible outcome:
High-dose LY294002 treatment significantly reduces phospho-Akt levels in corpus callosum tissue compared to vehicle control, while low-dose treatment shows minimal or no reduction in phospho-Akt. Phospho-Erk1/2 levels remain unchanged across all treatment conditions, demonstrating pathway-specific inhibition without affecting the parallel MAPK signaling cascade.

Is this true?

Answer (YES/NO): NO